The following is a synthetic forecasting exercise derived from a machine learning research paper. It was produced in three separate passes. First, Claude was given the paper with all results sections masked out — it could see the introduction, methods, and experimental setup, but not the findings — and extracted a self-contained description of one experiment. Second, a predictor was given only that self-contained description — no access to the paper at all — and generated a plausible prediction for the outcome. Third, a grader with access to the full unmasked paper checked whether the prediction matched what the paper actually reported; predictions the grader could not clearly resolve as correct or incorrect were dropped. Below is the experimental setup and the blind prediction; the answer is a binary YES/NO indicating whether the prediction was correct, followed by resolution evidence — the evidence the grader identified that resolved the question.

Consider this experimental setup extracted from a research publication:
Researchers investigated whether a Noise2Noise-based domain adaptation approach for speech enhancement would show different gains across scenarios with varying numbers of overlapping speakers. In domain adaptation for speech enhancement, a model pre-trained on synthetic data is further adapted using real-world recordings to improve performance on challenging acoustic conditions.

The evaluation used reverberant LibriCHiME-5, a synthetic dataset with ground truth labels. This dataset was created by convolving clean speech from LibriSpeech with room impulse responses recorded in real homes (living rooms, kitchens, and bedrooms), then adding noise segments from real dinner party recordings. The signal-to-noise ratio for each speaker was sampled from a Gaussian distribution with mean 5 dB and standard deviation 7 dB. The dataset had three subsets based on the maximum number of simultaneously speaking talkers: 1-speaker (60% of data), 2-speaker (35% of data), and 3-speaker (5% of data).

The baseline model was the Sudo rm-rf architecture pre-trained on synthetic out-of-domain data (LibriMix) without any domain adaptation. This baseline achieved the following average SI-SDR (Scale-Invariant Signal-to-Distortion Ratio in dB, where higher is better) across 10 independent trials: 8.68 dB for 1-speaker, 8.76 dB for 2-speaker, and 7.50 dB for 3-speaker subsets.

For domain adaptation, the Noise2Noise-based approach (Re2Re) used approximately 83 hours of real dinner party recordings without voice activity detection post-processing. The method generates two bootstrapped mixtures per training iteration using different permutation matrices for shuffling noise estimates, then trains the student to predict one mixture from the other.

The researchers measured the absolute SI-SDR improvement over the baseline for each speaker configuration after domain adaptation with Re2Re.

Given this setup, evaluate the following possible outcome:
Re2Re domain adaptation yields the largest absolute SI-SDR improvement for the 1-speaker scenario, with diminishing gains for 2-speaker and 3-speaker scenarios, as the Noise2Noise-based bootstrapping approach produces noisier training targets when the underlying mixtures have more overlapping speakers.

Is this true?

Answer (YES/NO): NO